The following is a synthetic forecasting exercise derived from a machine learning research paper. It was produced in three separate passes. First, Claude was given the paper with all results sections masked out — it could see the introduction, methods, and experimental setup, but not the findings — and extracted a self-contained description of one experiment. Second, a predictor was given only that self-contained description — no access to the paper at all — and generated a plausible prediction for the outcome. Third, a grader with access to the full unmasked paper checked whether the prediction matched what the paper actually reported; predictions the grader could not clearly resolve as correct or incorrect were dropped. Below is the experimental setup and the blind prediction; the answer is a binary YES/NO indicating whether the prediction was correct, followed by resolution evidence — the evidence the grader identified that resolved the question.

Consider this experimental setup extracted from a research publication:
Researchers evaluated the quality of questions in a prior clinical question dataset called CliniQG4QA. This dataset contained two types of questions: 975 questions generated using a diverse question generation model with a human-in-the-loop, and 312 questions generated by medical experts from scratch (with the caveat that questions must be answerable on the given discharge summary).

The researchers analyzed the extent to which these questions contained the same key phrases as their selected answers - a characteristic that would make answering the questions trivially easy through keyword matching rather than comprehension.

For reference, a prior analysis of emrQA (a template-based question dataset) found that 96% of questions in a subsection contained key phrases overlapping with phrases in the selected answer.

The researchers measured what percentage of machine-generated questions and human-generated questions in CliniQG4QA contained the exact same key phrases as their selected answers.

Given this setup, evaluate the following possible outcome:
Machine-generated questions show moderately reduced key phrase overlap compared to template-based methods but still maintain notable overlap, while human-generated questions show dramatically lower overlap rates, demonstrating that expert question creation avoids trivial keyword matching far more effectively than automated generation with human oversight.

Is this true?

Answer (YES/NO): NO